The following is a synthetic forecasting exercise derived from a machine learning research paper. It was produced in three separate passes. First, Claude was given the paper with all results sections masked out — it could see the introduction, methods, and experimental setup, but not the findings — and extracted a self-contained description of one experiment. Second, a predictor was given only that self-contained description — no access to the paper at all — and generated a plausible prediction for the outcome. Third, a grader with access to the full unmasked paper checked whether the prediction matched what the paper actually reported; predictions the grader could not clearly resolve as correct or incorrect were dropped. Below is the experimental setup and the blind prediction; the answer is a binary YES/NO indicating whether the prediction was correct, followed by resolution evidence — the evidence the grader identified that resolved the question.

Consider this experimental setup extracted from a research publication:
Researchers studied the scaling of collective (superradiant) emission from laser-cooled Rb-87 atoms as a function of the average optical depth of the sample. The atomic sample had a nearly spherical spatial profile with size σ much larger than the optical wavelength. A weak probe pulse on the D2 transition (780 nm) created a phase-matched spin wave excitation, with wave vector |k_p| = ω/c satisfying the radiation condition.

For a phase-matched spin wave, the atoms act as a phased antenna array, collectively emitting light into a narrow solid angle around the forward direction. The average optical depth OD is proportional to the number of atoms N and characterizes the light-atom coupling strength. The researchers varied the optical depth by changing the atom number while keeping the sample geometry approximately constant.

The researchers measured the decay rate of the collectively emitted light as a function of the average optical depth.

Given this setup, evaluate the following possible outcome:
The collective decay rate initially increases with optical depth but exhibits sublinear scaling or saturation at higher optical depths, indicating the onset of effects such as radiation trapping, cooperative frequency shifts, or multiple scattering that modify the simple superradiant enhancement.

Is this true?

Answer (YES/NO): NO